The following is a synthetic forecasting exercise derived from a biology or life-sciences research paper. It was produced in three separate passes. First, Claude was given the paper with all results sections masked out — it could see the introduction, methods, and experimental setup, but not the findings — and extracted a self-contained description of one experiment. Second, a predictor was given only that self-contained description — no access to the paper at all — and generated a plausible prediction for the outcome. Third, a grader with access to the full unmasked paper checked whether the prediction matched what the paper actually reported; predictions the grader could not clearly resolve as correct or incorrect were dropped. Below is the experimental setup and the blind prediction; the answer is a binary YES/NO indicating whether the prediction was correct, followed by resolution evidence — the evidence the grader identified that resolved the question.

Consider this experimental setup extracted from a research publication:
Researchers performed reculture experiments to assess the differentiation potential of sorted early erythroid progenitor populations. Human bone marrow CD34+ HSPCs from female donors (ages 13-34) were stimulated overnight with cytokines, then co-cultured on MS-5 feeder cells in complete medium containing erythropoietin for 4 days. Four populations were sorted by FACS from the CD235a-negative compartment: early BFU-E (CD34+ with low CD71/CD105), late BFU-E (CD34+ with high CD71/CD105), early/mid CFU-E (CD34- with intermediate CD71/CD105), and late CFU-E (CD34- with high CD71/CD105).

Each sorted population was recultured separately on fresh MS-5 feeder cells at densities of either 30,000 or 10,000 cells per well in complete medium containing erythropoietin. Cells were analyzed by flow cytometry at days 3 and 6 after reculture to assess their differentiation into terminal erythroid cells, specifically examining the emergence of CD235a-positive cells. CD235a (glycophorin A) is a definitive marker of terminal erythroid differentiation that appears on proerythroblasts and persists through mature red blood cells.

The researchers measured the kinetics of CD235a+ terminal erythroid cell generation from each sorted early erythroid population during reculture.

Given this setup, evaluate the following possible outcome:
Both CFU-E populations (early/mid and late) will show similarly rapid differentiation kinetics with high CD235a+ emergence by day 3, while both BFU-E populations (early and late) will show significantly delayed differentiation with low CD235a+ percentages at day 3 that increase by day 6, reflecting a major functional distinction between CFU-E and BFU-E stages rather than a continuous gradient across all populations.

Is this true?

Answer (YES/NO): NO